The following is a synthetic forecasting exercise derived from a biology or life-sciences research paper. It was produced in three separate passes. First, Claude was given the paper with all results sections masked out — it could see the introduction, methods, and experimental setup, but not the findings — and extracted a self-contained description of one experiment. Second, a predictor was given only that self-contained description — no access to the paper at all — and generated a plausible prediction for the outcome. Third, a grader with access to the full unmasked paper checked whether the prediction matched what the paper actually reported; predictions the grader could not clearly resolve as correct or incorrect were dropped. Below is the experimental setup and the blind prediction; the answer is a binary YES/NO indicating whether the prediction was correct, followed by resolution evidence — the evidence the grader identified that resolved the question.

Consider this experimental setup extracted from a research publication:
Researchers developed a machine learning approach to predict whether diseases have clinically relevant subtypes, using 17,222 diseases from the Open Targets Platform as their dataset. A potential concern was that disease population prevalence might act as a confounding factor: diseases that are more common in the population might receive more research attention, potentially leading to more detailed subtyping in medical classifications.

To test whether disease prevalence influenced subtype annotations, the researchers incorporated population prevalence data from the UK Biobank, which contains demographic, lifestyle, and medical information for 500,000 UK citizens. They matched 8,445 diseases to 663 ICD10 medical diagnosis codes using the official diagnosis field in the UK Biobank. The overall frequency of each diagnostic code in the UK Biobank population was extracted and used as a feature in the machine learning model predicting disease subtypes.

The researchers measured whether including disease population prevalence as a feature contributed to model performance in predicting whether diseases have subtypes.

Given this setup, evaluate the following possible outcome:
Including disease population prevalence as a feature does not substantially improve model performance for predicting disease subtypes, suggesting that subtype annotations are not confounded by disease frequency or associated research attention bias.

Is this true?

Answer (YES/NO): YES